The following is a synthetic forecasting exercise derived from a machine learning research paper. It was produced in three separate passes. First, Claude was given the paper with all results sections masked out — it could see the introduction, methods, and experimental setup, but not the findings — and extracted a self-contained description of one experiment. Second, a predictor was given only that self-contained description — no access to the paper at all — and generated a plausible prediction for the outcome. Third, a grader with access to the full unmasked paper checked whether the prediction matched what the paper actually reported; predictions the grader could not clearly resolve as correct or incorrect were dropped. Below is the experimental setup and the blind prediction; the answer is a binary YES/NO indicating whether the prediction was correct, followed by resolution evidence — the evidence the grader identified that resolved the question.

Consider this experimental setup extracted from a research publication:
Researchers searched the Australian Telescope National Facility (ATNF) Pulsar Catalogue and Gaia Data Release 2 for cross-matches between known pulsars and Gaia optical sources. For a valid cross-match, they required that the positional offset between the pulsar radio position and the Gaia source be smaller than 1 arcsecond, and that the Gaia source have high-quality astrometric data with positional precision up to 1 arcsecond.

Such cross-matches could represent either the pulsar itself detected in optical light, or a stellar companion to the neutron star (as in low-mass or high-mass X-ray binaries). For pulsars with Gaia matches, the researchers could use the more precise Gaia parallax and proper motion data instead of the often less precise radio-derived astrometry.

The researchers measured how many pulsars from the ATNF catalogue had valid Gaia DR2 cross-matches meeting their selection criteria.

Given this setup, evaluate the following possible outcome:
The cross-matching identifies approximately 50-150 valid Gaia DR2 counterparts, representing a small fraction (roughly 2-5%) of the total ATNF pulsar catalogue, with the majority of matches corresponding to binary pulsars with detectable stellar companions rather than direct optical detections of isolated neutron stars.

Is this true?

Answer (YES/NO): NO